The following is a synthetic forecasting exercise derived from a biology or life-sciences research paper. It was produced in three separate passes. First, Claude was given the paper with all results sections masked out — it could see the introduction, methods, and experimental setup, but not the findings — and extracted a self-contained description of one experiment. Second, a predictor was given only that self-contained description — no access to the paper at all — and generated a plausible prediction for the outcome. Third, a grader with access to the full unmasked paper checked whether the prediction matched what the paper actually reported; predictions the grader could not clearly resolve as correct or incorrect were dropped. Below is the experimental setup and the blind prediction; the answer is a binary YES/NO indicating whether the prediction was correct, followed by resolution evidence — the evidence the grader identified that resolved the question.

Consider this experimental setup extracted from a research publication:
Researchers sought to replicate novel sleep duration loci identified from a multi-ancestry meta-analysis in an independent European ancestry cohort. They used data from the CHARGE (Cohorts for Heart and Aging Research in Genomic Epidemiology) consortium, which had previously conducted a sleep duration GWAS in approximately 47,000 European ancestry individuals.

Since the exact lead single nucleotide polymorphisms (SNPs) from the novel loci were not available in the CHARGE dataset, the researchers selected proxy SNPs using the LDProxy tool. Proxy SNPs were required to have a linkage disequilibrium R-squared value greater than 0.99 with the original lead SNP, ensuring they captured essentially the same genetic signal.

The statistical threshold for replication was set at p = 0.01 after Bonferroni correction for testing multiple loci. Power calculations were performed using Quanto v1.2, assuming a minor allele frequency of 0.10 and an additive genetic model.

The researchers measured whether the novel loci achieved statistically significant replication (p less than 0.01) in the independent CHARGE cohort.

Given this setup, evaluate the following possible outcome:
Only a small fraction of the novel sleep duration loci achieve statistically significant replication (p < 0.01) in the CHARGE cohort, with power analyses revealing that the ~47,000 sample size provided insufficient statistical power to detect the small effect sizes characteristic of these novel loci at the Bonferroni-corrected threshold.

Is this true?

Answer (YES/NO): NO